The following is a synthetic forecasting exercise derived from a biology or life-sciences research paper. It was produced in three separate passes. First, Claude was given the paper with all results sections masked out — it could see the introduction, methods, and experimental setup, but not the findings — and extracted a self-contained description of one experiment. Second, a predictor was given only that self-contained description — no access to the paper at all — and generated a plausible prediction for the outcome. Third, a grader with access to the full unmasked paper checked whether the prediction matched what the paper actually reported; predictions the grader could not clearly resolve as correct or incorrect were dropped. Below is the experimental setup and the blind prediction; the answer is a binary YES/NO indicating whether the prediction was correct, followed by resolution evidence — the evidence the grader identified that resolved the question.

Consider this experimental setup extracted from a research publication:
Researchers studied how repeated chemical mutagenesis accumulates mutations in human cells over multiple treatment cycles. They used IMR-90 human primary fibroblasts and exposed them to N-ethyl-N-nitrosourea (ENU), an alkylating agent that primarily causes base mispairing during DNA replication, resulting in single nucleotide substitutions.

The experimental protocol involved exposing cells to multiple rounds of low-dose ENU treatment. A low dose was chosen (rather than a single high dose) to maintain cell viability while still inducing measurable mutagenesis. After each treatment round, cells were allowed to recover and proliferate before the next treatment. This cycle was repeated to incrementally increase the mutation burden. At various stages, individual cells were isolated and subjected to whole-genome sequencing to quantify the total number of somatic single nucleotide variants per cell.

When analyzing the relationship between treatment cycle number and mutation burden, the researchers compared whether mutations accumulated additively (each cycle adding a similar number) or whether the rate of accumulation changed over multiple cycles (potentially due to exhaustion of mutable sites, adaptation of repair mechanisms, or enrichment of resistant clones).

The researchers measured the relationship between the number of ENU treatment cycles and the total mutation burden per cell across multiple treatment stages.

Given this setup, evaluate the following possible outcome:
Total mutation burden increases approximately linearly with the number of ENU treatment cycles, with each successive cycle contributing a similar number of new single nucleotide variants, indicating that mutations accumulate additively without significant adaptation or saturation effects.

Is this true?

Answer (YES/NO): YES